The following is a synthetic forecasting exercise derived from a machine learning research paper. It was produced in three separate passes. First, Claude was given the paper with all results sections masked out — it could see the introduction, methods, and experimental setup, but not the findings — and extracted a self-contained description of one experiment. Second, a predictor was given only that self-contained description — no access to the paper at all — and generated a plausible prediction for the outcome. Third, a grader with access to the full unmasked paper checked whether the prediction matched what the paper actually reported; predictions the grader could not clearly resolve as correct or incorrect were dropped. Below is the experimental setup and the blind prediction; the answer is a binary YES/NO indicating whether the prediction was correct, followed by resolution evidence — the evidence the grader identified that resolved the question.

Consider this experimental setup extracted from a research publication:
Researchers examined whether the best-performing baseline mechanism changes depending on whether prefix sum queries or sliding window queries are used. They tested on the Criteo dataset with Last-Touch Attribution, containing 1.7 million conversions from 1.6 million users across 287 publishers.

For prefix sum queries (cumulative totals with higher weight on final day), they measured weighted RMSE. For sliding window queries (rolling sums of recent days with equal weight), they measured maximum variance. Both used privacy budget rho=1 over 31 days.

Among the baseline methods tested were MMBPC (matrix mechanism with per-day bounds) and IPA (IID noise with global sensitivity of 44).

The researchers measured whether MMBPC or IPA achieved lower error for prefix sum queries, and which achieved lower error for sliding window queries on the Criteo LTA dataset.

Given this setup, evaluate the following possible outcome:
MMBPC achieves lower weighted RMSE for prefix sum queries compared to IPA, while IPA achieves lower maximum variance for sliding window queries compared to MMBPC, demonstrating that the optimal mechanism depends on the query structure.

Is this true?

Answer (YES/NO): YES